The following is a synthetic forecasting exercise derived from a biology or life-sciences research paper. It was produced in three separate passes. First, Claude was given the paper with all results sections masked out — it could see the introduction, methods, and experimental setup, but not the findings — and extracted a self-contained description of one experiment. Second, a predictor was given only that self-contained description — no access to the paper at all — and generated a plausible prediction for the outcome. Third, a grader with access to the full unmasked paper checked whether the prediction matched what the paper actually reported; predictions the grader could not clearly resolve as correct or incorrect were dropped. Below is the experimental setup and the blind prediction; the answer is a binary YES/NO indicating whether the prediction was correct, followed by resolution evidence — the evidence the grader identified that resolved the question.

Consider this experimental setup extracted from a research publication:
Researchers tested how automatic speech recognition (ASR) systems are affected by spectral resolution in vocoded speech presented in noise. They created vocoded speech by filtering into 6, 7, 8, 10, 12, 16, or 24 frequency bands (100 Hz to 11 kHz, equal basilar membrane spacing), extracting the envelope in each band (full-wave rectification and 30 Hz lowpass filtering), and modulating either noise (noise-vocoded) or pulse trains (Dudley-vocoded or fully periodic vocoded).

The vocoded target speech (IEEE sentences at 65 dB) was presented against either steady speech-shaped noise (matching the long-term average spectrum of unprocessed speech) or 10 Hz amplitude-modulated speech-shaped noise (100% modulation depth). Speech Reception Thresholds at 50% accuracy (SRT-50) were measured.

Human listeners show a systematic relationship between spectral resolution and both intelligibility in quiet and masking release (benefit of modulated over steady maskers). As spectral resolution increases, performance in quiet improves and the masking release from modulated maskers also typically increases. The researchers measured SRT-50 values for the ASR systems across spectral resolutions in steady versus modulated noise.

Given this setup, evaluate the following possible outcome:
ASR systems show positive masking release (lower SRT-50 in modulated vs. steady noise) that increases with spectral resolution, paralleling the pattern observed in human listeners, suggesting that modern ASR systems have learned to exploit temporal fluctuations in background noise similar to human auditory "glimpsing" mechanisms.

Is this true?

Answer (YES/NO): NO